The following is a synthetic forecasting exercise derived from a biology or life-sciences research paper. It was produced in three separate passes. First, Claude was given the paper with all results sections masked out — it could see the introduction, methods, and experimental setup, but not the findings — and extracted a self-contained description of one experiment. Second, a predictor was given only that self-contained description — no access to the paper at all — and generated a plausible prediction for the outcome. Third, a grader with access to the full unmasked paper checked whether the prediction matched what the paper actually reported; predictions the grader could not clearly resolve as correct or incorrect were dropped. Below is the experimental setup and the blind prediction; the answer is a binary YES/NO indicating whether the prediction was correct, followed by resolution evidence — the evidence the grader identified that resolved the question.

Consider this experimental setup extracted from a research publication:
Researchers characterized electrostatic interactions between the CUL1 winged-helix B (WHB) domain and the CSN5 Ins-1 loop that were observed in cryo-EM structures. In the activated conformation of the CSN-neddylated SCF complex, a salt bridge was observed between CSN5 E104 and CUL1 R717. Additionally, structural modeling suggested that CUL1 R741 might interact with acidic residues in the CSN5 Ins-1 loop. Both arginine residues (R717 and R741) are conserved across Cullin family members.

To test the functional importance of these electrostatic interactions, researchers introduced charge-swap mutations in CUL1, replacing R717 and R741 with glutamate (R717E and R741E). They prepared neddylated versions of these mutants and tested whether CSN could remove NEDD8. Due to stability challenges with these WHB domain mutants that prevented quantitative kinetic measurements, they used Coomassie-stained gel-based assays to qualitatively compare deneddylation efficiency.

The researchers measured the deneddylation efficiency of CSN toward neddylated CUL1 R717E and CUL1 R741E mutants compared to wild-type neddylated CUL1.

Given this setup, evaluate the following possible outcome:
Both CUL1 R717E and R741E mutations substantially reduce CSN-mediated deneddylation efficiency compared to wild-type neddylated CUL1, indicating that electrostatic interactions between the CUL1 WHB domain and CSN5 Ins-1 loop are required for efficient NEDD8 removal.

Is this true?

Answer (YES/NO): YES